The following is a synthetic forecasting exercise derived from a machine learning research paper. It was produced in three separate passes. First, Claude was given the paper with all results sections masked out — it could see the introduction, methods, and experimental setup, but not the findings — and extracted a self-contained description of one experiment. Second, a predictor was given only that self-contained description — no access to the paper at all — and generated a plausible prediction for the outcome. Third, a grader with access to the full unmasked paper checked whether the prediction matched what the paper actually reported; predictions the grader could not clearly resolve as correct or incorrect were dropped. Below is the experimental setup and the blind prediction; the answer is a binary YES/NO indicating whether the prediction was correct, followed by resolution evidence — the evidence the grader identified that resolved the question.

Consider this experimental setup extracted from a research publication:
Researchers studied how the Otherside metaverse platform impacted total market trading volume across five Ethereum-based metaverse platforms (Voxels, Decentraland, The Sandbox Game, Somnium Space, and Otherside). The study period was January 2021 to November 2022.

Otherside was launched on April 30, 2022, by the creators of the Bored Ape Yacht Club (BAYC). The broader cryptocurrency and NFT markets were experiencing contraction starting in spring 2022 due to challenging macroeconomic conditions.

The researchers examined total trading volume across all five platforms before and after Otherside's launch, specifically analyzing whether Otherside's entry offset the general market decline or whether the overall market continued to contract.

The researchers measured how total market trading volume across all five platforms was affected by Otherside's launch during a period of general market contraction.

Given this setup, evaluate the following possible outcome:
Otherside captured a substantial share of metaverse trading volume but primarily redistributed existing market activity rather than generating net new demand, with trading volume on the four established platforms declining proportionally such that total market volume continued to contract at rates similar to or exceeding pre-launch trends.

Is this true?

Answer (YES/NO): NO